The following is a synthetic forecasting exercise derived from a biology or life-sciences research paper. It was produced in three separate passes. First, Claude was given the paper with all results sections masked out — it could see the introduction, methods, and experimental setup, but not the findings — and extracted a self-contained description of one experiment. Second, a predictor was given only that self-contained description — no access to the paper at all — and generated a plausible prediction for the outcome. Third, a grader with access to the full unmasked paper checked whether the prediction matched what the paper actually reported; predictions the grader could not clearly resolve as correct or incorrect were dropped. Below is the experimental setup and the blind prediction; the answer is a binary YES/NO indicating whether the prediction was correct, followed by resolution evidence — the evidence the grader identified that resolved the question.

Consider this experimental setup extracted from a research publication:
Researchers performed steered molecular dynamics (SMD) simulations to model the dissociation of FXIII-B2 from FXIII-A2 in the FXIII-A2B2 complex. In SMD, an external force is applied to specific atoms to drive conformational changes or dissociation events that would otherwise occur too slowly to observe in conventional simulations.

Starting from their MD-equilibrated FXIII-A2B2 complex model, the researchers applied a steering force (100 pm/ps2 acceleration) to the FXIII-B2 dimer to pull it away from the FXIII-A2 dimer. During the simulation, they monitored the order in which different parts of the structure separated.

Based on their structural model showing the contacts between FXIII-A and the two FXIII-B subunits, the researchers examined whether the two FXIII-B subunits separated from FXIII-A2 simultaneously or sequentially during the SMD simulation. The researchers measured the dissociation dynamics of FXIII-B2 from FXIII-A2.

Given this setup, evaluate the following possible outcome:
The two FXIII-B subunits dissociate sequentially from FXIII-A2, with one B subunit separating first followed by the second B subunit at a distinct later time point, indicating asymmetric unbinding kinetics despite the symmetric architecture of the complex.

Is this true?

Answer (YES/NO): NO